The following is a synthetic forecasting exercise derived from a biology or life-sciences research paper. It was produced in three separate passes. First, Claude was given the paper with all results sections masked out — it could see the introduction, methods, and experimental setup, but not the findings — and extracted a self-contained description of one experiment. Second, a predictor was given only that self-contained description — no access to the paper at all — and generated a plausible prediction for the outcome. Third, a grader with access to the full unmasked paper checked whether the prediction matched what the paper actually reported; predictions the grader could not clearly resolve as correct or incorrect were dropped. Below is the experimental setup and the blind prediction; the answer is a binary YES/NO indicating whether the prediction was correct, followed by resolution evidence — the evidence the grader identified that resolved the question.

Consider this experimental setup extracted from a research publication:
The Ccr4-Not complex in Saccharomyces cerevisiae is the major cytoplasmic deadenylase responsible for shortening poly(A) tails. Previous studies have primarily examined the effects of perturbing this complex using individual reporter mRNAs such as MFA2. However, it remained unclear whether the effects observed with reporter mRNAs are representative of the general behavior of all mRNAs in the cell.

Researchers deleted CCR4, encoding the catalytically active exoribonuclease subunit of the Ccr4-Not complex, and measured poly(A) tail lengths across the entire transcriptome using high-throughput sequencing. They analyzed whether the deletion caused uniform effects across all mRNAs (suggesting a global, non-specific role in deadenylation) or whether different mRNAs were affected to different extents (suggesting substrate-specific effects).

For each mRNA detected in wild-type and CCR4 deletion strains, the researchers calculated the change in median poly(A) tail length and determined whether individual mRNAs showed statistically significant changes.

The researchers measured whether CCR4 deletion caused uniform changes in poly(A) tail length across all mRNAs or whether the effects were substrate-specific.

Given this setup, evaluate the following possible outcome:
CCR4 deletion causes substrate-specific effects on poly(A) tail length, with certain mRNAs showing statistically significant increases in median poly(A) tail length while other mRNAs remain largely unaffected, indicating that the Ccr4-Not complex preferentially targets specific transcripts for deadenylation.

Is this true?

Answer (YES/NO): YES